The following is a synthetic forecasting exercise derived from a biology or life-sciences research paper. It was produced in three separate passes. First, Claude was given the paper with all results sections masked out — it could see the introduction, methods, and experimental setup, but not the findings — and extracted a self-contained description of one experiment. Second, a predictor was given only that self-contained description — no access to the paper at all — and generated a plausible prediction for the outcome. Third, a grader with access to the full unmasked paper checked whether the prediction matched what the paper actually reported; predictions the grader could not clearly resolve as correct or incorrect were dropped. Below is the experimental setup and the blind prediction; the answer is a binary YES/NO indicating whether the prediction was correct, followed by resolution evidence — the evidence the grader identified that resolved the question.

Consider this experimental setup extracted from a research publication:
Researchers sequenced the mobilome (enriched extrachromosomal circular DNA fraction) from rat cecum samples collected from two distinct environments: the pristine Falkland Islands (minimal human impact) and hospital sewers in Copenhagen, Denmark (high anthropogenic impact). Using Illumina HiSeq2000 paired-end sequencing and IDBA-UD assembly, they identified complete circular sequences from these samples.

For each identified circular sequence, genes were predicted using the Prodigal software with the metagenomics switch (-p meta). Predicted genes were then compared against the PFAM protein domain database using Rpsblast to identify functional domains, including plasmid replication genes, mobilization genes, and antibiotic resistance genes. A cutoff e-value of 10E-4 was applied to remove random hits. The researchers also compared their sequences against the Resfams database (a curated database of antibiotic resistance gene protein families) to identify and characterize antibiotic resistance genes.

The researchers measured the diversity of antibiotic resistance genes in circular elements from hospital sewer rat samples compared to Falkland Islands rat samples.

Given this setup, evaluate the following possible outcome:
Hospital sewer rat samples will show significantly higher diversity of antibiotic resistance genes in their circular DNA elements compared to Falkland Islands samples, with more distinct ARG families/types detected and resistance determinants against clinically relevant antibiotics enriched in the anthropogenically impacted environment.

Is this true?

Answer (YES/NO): YES